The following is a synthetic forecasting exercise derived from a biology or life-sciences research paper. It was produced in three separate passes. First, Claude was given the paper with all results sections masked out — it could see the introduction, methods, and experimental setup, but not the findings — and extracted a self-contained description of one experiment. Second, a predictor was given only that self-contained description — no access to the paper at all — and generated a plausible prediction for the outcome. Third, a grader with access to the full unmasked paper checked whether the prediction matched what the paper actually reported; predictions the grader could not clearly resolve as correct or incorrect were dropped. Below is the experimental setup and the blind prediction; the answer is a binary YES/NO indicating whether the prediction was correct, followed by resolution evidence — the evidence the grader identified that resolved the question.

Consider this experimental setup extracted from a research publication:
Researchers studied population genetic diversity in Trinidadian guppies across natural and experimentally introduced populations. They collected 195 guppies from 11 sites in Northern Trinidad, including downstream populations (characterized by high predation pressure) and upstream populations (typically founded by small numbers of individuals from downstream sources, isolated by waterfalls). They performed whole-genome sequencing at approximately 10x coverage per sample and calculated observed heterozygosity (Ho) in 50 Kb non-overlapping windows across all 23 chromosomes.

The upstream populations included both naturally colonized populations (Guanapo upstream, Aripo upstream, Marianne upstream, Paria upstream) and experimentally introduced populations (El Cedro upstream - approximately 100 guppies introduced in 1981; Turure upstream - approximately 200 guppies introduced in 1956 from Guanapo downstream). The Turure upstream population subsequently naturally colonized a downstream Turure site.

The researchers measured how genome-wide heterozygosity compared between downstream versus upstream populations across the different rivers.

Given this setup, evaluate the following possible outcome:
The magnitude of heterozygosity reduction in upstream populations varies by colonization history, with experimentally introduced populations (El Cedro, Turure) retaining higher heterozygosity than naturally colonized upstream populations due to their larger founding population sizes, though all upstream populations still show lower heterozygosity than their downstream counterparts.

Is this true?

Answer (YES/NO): NO